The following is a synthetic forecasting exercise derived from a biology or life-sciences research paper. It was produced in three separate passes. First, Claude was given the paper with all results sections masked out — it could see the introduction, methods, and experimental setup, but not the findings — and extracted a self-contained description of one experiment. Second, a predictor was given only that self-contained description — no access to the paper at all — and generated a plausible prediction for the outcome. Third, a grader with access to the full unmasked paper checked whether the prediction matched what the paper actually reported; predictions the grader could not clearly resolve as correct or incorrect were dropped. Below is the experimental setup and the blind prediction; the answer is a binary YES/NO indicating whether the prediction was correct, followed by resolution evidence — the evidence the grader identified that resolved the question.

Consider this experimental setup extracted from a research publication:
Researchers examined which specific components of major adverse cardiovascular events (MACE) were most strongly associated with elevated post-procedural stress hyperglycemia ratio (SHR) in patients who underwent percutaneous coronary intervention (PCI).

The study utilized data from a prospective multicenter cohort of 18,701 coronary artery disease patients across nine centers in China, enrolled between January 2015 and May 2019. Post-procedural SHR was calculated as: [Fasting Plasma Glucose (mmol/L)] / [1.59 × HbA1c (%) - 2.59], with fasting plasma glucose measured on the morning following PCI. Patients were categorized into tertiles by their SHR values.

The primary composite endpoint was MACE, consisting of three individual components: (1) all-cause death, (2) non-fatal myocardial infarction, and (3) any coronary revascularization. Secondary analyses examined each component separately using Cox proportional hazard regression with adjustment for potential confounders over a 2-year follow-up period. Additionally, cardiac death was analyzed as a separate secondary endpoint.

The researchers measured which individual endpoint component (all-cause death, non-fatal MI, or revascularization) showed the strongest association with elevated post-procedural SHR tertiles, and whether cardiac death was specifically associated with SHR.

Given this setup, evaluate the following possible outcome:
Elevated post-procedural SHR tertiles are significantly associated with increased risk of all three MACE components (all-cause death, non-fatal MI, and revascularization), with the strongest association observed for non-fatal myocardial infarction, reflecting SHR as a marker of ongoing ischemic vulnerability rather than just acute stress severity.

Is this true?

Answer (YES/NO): NO